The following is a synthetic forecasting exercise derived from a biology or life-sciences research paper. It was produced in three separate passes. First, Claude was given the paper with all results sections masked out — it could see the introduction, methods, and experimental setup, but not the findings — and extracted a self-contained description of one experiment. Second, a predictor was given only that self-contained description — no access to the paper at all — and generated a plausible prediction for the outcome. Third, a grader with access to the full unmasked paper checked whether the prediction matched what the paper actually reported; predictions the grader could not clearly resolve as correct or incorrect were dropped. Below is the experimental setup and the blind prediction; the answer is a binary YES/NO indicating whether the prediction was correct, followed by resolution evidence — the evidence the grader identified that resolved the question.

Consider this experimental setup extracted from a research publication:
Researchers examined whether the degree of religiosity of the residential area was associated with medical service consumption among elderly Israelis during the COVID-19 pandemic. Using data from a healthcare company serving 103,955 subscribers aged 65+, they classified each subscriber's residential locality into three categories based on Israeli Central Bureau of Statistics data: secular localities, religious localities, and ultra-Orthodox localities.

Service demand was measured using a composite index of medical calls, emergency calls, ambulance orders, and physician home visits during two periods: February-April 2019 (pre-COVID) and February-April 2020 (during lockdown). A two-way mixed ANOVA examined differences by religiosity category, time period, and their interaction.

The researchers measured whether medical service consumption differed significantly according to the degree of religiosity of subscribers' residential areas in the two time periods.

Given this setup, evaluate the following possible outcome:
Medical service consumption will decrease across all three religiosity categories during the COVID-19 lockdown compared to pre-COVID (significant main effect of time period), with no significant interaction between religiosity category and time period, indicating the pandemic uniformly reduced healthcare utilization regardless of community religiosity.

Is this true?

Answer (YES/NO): YES